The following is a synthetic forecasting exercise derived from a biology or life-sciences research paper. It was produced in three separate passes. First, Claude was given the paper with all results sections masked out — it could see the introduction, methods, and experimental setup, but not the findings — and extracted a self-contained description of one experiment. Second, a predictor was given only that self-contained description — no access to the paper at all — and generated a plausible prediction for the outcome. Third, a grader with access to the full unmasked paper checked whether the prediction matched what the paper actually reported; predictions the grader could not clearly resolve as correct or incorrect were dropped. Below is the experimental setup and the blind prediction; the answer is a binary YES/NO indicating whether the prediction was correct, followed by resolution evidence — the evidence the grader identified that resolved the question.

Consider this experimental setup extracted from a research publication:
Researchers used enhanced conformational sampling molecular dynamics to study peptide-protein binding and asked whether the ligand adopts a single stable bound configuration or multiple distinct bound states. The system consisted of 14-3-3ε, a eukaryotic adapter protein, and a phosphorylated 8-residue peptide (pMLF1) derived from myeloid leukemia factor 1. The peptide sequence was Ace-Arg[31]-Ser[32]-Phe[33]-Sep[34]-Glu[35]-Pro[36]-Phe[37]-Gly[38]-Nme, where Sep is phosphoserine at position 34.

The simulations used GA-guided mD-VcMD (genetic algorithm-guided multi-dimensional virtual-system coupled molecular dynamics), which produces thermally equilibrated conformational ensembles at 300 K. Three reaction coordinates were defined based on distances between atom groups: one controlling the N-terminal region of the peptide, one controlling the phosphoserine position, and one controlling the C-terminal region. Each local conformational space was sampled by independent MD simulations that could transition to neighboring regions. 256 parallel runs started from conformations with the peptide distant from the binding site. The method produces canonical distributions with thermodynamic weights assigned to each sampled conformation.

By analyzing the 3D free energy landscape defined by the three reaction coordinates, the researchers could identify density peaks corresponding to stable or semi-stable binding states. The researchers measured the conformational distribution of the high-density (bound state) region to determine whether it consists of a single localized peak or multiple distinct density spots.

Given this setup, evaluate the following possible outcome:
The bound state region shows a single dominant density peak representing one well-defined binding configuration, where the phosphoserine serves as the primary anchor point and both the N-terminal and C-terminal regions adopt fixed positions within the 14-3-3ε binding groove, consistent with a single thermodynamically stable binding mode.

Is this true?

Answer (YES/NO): NO